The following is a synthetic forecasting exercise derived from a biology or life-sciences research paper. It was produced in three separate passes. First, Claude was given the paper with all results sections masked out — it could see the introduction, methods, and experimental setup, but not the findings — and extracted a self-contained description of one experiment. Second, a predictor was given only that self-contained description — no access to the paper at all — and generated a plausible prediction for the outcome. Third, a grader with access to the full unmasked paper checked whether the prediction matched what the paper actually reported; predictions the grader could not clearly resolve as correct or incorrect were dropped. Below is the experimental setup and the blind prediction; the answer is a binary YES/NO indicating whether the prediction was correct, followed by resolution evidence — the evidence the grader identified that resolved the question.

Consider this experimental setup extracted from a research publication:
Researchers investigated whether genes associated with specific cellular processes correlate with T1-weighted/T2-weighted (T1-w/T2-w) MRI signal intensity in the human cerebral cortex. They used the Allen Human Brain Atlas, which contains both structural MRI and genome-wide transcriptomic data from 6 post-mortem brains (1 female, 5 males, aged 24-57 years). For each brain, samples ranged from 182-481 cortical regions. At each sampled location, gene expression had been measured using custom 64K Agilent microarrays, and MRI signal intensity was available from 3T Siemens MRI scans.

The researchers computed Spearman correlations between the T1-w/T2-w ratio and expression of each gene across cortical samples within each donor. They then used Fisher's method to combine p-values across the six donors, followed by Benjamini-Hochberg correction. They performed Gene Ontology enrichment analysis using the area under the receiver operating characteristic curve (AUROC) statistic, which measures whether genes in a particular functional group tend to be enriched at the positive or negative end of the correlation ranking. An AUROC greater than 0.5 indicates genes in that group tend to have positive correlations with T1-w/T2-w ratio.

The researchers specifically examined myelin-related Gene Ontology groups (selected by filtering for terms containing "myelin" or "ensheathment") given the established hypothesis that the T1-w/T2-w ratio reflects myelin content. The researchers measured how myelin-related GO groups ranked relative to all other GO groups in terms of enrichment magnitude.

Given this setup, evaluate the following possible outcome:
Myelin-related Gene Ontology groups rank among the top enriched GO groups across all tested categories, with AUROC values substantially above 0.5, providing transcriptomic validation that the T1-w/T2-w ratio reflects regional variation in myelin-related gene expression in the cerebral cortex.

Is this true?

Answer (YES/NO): NO